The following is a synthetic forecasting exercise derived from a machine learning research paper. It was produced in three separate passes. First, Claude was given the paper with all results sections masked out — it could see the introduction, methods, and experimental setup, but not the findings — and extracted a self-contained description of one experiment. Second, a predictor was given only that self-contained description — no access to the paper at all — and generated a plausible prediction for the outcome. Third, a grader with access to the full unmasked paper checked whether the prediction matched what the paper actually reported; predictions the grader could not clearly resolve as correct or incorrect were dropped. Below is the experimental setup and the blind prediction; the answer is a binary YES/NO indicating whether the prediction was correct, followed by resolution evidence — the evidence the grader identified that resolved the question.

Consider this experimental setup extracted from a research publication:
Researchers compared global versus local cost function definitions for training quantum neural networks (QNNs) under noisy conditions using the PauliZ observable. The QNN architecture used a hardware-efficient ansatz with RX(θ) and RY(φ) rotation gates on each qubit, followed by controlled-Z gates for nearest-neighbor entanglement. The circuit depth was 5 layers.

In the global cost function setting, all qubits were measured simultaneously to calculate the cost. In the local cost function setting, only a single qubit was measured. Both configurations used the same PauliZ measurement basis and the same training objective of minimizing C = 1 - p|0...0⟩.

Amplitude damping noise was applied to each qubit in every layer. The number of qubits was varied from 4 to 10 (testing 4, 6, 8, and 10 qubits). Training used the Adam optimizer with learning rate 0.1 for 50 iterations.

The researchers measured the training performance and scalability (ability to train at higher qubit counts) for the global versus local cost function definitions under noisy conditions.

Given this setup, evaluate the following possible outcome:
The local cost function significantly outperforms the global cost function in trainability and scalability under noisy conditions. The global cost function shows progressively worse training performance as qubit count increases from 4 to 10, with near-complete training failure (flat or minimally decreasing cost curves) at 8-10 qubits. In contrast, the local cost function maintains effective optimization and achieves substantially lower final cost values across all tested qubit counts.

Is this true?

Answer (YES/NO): NO